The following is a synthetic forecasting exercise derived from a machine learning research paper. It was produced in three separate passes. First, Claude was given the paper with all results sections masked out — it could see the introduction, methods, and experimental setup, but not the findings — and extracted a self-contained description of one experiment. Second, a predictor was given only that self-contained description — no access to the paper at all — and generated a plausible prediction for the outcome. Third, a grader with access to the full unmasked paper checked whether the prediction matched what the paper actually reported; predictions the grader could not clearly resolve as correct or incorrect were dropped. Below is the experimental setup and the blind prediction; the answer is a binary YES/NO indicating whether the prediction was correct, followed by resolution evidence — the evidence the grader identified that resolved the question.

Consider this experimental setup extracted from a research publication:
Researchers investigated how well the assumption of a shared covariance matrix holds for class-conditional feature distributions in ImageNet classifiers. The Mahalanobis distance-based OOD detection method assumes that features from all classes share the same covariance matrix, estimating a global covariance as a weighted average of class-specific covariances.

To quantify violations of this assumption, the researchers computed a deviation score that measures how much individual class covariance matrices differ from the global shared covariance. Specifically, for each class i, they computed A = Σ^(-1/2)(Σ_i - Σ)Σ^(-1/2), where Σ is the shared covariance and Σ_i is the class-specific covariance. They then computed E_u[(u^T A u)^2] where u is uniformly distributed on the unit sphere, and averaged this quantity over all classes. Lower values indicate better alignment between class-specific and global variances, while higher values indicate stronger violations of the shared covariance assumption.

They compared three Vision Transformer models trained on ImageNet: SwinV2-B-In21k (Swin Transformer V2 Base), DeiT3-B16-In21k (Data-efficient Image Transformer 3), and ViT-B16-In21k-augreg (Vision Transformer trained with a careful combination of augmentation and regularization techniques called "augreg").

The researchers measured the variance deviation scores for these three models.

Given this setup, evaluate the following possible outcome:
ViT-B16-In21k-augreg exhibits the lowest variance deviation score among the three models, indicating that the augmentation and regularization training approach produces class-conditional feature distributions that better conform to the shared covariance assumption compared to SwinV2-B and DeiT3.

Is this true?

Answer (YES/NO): YES